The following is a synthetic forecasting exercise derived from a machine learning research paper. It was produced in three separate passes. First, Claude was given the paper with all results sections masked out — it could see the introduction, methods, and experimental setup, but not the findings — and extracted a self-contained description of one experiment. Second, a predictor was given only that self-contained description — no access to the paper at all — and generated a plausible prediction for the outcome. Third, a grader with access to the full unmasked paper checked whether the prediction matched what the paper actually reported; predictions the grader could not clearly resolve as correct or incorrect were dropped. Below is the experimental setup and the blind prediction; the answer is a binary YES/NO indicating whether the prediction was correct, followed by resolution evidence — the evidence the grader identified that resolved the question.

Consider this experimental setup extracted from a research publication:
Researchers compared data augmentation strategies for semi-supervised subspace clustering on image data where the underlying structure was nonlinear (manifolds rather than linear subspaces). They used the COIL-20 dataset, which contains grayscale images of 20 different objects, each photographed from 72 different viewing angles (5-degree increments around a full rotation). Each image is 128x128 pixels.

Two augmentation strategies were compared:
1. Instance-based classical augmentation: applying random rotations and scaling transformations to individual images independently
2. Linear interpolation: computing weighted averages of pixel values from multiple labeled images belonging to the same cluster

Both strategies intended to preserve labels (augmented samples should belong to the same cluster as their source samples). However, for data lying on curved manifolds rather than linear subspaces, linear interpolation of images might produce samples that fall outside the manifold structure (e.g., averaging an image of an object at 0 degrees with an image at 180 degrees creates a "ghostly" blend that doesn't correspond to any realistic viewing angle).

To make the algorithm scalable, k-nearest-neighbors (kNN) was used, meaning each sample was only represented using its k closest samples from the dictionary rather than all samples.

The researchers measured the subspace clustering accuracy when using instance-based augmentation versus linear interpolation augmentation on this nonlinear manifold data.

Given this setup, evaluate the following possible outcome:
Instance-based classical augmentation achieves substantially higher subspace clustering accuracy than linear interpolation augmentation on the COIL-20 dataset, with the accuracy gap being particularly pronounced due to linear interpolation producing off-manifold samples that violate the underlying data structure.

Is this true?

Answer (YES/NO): YES